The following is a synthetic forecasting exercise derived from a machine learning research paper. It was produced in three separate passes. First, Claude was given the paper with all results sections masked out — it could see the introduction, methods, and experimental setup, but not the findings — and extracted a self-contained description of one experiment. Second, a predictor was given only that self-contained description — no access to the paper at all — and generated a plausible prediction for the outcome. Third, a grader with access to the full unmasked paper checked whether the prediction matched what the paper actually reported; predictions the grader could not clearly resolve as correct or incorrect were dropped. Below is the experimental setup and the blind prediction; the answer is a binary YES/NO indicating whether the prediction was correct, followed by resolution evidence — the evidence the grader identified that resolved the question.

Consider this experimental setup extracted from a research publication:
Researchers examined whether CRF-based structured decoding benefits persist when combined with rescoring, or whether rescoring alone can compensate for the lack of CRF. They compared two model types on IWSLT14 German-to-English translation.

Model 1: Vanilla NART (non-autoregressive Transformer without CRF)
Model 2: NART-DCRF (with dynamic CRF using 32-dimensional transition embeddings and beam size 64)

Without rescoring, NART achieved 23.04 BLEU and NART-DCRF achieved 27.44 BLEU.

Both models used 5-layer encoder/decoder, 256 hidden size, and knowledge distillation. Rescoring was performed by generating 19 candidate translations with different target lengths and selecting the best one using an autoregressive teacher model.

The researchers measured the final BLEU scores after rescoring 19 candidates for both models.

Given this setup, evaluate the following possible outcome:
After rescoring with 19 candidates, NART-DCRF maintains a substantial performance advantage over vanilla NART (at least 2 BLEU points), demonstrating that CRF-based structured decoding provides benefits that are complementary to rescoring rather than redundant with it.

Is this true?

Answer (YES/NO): YES